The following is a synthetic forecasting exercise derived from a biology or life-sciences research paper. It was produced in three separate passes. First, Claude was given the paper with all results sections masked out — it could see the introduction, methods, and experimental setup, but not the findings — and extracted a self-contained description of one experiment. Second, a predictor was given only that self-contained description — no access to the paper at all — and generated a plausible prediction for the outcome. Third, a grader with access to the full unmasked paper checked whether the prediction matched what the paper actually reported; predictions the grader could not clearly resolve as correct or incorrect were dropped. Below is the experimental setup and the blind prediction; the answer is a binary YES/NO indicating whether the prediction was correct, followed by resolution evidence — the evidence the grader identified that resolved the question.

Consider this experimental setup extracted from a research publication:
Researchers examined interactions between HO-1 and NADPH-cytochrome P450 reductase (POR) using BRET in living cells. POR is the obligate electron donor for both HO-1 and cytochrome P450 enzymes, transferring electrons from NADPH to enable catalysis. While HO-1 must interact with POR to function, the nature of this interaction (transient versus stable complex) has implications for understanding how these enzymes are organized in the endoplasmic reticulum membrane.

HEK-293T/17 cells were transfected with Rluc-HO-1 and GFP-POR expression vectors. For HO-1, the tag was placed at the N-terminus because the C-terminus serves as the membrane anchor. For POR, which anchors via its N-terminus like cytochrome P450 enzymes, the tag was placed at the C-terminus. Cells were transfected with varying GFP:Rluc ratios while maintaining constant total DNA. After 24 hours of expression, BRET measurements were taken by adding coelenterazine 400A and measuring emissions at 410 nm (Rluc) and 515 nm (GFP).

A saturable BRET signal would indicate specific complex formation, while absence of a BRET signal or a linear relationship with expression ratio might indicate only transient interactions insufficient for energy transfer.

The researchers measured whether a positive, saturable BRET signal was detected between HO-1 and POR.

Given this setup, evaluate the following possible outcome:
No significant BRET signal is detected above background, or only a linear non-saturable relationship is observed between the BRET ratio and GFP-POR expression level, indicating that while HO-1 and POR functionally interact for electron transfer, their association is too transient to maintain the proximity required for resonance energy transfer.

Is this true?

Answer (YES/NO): NO